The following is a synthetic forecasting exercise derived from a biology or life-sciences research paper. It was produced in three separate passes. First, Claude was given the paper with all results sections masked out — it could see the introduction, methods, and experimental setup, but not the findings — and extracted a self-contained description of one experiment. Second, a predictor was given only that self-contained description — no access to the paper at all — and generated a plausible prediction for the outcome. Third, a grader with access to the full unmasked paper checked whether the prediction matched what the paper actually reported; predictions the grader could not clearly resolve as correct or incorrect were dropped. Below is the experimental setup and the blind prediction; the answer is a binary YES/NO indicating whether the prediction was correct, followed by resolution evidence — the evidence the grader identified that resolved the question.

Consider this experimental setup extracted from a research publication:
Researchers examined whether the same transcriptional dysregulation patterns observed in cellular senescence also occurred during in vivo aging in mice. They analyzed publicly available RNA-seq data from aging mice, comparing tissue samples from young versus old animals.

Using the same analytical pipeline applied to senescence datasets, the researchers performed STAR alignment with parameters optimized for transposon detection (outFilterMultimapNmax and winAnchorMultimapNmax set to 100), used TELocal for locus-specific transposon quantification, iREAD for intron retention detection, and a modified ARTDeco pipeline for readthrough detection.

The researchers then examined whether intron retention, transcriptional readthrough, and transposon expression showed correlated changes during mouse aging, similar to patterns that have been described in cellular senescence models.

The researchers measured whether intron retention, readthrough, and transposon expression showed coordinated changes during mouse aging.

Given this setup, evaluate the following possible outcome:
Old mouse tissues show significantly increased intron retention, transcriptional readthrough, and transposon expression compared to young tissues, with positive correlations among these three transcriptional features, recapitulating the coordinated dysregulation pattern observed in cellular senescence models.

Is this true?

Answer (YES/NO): NO